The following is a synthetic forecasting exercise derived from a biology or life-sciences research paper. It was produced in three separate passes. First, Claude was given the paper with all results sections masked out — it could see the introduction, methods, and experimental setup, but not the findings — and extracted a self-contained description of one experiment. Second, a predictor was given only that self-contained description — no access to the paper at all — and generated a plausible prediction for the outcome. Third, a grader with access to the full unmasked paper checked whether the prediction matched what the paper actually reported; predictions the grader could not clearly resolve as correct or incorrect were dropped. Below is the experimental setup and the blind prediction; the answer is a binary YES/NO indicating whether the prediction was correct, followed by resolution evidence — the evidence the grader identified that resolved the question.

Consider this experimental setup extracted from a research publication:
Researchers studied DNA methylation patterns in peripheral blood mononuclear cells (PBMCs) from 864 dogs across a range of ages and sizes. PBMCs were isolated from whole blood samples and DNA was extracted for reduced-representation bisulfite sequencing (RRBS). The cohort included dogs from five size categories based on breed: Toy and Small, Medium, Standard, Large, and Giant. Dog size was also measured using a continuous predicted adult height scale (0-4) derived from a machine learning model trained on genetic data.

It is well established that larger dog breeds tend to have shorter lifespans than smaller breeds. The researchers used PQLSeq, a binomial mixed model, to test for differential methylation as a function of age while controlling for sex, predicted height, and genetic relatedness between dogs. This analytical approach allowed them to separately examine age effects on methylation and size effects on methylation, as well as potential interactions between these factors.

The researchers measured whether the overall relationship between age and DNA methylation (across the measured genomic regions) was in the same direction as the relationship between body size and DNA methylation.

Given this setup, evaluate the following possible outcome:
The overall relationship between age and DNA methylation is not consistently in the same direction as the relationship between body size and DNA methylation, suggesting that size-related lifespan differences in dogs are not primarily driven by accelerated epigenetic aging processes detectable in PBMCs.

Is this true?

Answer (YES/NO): NO